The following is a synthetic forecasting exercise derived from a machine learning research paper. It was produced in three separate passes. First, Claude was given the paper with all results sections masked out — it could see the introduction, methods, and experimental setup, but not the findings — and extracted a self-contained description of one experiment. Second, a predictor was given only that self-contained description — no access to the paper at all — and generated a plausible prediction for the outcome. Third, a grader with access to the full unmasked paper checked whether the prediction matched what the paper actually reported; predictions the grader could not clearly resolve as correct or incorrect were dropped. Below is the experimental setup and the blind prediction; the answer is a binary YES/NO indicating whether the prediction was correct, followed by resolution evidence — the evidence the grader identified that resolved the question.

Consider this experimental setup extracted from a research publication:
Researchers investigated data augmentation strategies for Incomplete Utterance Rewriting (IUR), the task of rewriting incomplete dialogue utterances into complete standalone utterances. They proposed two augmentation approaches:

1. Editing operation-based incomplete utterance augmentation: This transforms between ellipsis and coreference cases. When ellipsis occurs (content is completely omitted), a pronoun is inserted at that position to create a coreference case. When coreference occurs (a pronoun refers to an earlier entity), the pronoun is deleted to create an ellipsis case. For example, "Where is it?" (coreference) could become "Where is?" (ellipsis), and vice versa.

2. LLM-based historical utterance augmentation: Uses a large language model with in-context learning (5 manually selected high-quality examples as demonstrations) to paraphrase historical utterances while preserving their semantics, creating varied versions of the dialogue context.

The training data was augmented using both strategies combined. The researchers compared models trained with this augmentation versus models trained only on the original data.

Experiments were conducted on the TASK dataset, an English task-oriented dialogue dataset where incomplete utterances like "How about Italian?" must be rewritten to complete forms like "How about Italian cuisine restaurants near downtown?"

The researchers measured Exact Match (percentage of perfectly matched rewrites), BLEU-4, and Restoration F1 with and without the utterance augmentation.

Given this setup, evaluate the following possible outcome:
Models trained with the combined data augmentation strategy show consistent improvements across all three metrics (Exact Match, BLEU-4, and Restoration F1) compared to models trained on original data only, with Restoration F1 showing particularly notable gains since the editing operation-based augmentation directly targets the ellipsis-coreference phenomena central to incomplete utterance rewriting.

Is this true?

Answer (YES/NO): NO